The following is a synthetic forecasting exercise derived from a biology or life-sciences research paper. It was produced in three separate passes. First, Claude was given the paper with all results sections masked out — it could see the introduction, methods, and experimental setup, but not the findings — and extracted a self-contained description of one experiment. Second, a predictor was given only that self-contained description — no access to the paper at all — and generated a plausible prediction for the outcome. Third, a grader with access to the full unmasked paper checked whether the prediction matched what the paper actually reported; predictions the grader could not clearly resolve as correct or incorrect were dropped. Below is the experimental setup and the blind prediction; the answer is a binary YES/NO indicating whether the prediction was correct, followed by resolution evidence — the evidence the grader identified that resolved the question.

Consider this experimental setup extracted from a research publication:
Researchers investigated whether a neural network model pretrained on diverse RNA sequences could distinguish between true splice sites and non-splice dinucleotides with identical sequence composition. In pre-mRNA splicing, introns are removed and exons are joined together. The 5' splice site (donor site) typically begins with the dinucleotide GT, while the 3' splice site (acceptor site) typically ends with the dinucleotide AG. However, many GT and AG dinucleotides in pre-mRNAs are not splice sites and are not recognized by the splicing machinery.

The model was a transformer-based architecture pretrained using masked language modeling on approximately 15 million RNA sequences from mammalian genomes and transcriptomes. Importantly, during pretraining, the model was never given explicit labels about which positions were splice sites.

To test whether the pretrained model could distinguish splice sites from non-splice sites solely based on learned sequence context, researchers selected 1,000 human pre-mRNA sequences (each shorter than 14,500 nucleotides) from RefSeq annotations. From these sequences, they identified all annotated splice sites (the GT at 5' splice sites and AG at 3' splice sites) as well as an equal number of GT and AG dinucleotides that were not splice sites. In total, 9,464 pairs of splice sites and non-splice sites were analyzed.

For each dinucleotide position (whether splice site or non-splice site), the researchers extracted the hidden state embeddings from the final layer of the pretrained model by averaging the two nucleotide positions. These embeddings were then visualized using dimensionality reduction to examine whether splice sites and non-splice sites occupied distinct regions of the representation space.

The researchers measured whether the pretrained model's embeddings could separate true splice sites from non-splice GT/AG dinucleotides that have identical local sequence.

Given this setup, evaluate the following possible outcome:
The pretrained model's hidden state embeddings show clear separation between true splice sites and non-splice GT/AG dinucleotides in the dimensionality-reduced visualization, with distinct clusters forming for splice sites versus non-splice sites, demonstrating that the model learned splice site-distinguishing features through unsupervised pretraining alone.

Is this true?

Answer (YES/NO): YES